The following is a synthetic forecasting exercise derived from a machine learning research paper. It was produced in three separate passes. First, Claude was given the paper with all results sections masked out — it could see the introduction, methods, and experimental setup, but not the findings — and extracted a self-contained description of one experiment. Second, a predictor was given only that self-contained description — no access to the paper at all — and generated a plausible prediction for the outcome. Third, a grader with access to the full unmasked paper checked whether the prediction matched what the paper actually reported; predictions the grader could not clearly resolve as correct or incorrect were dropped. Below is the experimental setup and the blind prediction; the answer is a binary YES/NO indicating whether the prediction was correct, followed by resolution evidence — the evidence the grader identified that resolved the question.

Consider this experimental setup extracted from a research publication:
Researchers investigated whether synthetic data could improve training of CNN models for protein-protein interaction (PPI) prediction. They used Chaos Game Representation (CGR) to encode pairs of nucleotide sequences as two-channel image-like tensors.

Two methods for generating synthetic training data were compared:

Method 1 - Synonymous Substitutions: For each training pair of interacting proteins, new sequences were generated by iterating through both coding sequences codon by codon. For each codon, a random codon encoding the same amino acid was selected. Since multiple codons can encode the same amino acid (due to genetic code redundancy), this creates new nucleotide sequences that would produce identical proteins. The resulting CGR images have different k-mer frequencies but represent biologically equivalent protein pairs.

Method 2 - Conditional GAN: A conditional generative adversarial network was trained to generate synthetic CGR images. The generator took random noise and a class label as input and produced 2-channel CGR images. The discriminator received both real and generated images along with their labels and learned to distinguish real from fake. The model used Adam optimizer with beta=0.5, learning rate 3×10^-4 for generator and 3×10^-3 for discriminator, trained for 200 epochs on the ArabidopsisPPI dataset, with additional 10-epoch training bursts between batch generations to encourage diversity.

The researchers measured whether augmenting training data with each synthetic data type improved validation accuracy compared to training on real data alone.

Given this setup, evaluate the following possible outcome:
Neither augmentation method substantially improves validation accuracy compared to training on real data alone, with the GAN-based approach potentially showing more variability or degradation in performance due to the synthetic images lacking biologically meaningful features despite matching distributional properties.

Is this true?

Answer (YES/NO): YES